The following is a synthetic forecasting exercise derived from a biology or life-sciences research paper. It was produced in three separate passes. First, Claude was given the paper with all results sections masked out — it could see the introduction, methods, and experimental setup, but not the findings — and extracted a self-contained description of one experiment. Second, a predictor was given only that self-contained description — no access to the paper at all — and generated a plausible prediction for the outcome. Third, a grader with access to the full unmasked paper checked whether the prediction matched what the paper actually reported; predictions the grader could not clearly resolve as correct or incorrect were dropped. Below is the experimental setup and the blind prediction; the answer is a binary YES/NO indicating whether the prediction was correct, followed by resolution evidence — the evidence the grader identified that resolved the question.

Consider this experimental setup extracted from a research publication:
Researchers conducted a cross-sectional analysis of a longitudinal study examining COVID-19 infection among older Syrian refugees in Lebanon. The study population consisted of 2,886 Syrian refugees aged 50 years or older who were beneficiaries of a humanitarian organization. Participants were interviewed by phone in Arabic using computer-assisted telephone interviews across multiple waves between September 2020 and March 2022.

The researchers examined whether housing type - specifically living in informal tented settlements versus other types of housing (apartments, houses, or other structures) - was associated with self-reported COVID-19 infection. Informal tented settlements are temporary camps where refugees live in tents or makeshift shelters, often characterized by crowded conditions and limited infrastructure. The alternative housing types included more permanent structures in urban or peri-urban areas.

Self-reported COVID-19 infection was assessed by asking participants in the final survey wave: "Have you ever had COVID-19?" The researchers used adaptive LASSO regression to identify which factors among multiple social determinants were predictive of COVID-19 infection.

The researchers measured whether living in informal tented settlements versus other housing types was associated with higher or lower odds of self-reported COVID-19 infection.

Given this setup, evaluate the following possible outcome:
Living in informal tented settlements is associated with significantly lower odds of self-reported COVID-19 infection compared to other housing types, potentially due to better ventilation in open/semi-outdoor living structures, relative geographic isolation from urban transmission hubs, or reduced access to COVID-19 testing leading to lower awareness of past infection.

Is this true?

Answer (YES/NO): YES